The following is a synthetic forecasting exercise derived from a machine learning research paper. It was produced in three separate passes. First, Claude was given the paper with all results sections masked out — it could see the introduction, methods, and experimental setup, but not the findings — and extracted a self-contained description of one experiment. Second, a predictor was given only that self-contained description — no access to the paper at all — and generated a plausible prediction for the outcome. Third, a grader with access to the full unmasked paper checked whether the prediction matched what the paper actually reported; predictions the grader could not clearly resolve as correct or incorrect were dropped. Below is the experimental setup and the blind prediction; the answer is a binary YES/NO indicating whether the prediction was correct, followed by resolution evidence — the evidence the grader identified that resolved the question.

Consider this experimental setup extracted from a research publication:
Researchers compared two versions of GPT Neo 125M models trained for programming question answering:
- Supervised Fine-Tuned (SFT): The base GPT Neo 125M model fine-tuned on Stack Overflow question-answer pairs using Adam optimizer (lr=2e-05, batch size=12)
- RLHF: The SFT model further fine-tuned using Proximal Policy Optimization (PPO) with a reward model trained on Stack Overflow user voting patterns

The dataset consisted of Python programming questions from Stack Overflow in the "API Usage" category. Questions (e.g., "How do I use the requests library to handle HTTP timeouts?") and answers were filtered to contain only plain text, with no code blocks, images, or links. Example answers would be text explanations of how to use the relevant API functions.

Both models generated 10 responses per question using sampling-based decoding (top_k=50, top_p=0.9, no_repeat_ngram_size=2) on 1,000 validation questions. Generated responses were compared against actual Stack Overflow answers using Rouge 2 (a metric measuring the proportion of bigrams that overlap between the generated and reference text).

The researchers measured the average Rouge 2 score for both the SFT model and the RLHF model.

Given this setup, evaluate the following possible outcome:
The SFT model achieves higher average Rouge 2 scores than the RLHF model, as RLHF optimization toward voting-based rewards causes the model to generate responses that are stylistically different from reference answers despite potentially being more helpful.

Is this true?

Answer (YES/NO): YES